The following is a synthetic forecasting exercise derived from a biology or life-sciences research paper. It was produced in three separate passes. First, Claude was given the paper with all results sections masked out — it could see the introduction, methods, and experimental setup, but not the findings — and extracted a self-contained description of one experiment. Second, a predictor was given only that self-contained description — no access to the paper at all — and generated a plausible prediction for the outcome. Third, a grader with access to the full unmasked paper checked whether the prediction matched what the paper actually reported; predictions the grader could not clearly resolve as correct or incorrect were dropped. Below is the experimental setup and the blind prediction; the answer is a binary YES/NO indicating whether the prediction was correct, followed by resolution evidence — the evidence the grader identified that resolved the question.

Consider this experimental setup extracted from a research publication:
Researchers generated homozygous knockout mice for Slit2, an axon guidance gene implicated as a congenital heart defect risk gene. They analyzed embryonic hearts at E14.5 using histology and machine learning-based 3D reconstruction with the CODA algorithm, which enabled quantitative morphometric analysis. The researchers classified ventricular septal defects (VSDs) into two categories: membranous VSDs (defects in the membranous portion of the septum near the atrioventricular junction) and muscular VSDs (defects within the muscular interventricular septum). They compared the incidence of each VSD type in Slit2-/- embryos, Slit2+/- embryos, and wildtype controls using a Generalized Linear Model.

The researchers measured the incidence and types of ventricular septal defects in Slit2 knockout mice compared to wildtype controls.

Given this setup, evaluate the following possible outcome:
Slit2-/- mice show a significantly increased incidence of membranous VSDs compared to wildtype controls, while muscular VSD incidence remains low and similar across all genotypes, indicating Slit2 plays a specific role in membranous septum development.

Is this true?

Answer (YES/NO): NO